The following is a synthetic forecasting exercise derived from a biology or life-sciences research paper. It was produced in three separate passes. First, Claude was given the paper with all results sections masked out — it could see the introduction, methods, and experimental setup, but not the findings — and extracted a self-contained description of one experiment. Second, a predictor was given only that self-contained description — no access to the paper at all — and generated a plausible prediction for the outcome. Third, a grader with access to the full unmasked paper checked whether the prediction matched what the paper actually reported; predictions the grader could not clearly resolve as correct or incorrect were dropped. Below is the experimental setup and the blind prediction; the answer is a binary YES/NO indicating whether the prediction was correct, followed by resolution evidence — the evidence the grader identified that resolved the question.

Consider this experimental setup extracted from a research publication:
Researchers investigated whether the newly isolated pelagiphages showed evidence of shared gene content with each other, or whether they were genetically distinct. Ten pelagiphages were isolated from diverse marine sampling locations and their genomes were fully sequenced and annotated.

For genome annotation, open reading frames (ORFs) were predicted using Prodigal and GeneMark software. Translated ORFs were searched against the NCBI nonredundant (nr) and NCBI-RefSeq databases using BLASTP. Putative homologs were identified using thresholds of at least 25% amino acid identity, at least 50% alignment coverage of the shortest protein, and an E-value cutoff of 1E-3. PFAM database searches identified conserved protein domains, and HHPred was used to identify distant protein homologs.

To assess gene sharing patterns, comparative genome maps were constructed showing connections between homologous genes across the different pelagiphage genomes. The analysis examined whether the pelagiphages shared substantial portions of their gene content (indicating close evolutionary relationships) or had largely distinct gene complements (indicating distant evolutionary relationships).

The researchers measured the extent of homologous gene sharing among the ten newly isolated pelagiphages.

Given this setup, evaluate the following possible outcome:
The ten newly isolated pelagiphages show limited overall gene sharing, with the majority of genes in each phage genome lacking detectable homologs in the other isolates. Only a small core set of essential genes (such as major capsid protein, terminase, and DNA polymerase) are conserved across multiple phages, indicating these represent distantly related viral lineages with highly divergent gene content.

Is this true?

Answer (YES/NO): NO